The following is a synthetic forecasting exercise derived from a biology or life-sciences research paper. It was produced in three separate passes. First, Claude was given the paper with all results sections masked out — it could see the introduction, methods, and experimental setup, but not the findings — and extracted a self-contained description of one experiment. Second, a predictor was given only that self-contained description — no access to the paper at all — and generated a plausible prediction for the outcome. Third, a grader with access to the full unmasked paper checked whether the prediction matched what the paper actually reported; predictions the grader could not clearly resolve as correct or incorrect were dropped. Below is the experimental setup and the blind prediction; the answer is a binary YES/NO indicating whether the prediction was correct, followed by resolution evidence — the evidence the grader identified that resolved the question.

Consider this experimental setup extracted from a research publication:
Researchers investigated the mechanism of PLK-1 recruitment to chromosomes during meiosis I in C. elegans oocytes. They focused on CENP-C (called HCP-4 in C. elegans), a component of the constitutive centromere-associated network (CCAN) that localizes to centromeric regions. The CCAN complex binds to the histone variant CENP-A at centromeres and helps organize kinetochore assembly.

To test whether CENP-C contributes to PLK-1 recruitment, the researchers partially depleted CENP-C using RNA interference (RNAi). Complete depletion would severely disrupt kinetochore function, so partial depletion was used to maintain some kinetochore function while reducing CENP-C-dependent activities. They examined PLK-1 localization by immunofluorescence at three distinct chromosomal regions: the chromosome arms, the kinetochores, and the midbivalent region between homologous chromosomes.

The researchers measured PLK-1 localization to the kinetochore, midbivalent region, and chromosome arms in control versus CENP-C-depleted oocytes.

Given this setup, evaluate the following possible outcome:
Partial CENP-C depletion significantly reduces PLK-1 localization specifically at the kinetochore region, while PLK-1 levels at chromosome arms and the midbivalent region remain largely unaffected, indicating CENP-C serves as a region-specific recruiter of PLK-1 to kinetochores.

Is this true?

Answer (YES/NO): NO